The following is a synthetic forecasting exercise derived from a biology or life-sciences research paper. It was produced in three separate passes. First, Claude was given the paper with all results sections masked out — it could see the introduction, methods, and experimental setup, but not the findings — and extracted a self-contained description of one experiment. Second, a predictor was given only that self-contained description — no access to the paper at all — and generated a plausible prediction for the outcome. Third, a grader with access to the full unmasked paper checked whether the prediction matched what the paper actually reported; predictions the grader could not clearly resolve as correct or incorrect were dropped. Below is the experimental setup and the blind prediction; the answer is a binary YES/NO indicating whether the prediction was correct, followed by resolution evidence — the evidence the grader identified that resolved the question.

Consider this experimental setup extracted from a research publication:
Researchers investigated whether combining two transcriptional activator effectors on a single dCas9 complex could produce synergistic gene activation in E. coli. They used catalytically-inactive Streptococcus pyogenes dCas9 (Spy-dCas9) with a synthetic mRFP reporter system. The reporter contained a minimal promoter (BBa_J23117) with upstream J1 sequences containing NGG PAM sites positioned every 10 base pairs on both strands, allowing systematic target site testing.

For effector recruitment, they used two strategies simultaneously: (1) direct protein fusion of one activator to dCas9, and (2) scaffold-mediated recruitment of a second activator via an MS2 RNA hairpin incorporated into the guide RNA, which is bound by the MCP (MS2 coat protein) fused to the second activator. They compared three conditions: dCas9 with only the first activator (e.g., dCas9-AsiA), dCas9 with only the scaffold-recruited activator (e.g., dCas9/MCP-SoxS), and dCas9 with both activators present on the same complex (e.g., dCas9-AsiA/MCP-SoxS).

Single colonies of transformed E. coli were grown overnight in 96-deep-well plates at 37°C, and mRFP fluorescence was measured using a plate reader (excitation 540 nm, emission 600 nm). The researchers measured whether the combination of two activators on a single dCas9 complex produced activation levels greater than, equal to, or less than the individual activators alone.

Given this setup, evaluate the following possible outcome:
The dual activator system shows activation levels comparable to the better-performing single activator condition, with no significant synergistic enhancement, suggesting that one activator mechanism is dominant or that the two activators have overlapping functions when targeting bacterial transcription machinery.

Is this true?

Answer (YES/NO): NO